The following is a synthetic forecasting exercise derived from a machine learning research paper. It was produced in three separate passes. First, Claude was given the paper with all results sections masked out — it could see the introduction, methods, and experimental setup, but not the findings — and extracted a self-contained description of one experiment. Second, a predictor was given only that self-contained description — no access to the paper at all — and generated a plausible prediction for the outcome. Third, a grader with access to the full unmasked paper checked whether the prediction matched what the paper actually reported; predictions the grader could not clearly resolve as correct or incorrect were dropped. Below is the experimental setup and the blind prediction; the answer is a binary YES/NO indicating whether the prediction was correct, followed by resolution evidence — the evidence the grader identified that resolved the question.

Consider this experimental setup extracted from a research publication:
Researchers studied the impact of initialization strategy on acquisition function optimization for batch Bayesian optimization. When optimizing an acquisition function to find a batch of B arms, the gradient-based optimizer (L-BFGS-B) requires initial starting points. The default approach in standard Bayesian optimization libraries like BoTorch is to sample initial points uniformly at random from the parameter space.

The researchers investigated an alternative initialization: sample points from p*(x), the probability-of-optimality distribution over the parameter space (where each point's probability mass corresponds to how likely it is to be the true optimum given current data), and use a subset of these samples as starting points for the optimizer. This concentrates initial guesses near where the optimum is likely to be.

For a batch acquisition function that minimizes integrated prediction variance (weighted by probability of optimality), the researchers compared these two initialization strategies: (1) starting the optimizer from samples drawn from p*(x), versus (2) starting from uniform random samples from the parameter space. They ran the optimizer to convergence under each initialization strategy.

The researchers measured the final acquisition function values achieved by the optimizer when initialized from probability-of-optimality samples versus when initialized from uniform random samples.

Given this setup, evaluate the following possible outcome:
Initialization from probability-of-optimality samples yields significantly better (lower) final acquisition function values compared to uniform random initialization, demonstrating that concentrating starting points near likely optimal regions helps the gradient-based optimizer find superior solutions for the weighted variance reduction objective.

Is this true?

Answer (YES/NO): YES